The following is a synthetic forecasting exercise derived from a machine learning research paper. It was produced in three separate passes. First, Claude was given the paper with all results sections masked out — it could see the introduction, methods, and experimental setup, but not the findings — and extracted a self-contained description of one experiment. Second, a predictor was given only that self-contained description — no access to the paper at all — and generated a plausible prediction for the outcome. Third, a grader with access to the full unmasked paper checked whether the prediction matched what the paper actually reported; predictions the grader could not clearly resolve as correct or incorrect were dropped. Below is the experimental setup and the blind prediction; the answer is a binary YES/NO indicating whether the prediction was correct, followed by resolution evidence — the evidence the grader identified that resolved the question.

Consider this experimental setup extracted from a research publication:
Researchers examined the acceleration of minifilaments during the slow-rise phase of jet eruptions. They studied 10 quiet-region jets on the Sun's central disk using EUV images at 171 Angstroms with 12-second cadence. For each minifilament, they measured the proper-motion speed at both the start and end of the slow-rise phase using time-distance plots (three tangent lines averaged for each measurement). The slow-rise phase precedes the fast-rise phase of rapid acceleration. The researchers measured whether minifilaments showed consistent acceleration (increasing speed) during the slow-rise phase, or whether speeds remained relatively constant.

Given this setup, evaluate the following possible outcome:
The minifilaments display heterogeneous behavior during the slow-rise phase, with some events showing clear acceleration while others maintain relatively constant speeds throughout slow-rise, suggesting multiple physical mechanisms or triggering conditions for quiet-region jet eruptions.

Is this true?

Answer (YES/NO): NO